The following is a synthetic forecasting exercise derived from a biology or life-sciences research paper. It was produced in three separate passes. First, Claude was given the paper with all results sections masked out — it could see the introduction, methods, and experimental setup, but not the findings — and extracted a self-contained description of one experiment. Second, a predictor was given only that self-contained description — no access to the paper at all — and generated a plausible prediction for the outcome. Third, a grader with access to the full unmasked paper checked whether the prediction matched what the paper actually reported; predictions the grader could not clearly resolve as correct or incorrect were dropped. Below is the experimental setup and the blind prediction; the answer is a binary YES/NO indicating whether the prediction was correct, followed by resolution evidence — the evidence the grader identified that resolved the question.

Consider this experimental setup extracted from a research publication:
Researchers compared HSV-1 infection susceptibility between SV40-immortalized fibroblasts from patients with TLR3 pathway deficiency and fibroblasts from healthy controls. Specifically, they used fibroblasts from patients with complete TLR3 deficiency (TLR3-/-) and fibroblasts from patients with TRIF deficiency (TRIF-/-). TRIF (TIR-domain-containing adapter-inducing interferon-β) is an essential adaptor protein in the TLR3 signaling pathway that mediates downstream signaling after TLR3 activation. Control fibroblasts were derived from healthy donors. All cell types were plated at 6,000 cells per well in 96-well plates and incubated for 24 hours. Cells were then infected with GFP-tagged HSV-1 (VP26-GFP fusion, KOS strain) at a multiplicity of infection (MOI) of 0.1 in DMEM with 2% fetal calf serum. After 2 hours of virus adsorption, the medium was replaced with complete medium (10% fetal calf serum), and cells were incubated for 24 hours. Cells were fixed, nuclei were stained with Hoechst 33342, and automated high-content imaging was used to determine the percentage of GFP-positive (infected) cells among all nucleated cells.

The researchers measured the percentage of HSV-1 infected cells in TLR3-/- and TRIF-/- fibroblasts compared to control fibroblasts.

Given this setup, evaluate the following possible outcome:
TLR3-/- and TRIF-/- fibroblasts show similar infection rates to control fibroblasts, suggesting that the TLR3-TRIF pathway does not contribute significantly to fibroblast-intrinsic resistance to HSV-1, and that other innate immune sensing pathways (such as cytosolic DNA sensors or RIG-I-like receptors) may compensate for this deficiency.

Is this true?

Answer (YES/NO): NO